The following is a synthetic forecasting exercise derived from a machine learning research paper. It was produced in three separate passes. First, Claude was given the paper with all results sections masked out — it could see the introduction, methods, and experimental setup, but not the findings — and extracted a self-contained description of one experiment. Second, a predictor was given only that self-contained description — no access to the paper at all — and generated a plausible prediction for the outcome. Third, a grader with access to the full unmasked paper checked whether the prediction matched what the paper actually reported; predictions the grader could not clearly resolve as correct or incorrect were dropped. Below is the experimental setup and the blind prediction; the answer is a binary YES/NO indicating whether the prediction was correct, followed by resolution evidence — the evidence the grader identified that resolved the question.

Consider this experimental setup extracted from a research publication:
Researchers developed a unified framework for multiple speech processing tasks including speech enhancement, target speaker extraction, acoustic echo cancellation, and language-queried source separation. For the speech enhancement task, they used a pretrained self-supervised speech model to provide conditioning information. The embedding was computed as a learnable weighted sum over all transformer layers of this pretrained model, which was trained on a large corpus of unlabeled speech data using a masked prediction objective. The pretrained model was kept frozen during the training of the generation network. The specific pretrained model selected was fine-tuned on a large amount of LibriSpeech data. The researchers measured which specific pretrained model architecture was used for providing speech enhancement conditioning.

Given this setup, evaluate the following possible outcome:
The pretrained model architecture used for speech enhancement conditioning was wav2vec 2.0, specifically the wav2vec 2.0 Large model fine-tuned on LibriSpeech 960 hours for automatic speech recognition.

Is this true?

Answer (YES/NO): NO